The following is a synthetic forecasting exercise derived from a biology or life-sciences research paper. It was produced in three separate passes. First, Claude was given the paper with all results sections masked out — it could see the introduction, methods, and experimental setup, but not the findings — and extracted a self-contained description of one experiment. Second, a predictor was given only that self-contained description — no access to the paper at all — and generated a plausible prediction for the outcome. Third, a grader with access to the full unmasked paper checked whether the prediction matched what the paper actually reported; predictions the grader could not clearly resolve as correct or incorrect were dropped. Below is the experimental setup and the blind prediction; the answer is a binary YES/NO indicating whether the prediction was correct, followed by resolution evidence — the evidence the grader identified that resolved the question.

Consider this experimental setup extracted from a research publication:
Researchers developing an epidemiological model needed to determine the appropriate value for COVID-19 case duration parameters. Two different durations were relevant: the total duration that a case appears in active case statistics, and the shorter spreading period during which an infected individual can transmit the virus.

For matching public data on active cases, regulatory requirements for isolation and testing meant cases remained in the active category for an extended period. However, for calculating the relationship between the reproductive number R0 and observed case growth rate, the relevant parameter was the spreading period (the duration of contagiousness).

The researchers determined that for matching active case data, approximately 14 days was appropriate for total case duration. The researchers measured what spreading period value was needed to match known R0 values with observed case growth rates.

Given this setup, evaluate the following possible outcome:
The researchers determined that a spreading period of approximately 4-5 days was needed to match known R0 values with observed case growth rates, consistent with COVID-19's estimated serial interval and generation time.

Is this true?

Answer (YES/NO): NO